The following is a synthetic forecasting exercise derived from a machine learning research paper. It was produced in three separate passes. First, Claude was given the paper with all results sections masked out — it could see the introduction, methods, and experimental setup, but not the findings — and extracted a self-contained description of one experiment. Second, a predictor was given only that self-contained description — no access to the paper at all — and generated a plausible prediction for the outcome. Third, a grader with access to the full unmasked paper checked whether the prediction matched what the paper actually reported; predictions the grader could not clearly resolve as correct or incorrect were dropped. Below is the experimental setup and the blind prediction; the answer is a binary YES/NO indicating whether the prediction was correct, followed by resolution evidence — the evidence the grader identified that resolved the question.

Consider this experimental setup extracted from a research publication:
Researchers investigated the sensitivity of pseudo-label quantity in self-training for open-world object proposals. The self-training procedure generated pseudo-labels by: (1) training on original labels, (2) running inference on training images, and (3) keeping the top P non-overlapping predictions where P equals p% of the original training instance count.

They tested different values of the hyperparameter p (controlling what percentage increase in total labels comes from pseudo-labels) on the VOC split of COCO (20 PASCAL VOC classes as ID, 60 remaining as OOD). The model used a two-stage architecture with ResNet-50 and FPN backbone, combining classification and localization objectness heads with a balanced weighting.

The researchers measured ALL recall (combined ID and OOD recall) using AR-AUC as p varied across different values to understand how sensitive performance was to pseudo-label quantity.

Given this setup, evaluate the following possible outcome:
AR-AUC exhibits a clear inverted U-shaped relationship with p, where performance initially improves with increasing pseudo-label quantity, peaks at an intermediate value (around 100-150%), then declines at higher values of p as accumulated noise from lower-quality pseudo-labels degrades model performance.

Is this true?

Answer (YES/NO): NO